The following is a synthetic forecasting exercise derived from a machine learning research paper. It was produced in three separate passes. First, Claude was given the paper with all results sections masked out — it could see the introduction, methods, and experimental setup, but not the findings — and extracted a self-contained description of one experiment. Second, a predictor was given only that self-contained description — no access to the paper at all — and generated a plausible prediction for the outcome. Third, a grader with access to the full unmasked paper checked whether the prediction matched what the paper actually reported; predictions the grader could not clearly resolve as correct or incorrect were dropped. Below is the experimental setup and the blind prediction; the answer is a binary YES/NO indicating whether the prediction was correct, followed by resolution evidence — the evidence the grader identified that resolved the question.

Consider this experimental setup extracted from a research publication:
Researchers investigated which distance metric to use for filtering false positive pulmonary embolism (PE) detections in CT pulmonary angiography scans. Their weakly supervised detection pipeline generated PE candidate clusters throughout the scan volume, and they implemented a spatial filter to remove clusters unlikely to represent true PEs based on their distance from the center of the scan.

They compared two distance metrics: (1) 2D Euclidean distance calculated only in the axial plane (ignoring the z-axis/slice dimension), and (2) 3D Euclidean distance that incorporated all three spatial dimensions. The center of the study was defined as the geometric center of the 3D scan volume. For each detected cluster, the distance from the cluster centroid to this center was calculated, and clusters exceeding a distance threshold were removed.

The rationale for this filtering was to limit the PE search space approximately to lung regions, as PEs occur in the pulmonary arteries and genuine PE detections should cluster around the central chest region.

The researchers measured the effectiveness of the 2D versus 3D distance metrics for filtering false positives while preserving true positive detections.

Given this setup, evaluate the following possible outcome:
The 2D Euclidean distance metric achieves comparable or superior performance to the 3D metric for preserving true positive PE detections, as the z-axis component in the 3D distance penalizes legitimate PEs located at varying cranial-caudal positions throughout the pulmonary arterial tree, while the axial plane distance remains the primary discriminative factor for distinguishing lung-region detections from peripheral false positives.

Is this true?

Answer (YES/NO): YES